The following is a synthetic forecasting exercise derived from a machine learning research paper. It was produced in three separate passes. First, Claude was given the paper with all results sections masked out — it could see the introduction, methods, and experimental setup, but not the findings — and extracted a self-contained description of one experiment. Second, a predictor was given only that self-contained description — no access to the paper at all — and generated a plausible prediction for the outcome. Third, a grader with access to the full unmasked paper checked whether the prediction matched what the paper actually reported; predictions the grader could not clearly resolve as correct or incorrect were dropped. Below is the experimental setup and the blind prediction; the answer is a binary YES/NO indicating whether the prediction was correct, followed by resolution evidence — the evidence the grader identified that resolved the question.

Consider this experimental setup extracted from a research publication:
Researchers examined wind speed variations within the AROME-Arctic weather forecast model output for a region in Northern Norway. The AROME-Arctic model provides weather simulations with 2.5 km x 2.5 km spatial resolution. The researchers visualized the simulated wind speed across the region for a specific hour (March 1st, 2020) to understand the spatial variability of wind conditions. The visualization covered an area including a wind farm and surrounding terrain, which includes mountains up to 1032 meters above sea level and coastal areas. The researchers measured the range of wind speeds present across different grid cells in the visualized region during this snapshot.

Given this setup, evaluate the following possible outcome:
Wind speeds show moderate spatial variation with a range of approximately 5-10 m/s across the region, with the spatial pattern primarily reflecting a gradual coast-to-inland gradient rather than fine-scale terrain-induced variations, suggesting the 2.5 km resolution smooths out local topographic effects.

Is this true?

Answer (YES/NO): NO